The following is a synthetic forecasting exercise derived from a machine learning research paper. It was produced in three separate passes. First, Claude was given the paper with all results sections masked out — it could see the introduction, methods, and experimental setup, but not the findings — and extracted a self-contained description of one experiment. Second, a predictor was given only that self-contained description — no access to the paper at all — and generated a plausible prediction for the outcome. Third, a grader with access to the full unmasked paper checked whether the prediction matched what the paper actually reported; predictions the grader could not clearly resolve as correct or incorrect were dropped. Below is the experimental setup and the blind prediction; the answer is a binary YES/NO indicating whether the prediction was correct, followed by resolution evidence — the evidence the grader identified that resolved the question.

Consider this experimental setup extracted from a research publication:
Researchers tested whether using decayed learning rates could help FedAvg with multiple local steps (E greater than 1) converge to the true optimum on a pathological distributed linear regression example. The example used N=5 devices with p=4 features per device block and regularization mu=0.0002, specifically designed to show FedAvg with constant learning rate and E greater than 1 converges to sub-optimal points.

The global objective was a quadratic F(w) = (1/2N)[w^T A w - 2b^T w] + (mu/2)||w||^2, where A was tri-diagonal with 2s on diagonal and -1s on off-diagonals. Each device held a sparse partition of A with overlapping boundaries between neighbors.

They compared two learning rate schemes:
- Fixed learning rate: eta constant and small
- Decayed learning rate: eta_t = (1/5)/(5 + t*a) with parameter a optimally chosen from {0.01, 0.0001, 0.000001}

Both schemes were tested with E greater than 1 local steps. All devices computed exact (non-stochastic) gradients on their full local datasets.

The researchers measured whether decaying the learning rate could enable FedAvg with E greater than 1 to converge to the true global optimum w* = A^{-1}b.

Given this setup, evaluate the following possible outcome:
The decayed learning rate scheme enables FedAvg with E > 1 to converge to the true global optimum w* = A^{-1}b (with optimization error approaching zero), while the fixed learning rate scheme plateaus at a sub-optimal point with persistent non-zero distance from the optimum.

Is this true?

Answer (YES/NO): YES